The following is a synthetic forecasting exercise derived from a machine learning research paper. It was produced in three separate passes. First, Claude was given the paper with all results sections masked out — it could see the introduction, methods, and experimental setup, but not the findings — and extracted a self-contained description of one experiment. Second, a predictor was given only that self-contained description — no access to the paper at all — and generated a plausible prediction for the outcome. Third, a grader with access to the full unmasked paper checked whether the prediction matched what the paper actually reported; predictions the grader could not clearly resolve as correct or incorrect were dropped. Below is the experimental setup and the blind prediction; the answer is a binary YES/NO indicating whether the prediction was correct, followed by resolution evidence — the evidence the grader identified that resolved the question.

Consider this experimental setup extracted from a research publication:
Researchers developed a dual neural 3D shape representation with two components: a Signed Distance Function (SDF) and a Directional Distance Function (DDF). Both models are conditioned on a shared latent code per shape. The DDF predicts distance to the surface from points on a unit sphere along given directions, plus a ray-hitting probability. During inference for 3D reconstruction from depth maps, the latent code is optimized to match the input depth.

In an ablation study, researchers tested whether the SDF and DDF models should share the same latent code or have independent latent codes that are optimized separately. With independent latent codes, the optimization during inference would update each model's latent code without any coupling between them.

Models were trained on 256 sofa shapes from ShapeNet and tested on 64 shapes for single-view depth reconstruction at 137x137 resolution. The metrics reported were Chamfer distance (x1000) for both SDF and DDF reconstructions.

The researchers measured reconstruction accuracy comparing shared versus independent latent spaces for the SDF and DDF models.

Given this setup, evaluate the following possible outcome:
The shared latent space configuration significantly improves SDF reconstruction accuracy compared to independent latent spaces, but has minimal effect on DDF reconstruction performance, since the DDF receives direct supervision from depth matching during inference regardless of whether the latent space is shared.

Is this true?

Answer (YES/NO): NO